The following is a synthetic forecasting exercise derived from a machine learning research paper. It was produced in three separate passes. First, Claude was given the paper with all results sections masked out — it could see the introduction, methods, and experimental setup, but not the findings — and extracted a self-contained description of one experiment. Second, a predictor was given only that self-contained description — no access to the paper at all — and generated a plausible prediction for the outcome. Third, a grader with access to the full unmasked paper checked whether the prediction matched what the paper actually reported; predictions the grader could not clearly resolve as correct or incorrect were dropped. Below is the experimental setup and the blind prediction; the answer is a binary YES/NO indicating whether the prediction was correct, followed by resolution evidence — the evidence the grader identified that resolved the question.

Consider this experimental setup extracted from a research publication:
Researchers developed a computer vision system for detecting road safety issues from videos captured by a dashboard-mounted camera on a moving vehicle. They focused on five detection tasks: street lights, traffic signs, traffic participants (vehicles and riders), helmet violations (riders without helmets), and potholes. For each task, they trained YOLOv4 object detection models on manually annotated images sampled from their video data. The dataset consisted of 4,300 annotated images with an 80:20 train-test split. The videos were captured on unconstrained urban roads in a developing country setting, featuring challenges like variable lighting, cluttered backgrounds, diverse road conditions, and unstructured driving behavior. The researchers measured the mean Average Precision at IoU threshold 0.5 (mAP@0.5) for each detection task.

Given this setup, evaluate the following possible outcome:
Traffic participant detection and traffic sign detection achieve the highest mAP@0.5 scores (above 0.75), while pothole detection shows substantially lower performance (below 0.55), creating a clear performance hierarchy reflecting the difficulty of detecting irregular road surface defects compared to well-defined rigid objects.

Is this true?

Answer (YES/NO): NO